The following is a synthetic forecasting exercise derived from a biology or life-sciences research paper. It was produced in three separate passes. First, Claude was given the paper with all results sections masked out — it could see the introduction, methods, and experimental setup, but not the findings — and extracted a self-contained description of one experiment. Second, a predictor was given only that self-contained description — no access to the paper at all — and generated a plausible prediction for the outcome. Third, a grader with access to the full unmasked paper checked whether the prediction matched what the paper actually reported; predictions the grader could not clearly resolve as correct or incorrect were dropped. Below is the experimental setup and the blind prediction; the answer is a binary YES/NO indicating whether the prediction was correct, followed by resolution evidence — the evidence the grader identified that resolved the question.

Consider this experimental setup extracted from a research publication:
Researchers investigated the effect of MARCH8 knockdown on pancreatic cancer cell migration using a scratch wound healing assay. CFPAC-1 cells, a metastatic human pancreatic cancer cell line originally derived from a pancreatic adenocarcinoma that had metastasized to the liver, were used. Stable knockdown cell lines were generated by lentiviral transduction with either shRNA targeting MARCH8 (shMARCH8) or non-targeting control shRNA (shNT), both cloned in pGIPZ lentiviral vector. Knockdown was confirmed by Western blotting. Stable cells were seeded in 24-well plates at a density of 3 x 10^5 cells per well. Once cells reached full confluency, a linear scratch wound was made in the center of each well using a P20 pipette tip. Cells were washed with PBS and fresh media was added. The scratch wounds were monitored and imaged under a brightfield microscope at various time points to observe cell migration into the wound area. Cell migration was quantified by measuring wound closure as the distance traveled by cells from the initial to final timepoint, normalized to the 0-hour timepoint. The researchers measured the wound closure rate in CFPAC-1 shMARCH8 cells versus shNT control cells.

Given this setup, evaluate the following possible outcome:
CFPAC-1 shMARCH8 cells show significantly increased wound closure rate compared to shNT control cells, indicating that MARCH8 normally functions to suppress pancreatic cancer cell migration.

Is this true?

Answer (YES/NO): YES